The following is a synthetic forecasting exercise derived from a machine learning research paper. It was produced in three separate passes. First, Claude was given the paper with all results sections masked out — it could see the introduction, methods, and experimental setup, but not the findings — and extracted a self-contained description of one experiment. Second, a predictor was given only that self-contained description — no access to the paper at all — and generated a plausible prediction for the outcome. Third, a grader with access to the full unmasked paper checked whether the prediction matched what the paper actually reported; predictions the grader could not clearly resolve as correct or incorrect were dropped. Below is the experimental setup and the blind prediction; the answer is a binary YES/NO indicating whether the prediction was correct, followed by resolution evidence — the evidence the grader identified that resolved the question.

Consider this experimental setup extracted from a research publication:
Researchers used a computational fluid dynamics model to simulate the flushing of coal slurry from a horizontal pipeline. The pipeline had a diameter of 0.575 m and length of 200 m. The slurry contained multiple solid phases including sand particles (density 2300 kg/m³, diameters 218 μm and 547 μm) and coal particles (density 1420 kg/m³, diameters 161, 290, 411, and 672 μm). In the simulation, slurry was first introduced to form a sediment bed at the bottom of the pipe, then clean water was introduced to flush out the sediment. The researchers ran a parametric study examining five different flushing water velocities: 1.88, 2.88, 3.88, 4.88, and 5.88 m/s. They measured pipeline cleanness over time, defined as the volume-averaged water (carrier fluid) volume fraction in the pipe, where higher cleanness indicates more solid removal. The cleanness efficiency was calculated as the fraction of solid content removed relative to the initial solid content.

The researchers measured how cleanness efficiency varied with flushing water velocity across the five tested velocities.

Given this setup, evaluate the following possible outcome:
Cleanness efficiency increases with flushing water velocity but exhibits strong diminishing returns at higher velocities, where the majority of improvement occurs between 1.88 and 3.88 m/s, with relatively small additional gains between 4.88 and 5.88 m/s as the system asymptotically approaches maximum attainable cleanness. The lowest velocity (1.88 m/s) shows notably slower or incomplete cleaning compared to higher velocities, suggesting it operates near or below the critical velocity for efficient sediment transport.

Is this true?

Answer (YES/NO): YES